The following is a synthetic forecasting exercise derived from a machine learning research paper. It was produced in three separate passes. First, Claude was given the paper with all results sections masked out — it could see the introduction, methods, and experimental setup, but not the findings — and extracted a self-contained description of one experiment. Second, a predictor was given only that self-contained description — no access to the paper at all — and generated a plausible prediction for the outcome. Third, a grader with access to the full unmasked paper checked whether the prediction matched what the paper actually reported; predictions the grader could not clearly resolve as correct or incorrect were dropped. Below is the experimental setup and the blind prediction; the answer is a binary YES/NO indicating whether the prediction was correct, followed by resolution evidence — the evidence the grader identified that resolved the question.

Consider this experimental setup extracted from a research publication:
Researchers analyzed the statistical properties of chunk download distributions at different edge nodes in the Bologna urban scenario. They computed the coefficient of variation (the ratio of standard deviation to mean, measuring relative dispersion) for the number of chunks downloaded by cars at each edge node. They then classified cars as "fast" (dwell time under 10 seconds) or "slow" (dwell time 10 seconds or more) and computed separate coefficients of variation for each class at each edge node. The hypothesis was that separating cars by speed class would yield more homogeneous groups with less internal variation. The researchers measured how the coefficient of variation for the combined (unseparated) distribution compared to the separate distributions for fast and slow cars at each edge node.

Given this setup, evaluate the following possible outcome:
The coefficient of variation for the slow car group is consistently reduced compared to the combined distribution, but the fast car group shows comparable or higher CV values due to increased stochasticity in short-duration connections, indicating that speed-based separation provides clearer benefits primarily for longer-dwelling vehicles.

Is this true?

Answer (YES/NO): NO